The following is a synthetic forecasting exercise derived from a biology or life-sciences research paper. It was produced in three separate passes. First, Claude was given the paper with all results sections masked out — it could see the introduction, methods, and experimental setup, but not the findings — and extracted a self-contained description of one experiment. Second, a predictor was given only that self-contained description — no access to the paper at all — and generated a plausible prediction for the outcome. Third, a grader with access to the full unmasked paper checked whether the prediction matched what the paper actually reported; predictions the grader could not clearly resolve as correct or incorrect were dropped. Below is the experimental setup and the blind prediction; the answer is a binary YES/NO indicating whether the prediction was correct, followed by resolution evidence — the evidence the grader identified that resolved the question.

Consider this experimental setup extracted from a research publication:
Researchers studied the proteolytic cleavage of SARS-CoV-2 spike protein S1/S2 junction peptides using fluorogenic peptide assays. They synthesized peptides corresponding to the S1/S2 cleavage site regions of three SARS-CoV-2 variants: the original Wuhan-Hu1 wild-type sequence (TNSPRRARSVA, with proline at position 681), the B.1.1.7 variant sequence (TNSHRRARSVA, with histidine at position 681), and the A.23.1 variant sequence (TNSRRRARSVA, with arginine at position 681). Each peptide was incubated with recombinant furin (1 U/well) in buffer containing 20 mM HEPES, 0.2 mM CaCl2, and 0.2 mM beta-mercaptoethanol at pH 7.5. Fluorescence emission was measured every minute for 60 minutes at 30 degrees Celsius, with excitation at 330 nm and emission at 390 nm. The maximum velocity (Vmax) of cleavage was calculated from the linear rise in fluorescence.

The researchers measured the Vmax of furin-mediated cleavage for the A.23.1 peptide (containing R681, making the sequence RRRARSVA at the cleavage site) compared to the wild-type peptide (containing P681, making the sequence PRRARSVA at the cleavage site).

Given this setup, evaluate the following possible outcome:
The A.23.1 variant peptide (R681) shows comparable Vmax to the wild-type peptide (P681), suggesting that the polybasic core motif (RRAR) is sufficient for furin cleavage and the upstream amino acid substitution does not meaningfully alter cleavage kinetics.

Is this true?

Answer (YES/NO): NO